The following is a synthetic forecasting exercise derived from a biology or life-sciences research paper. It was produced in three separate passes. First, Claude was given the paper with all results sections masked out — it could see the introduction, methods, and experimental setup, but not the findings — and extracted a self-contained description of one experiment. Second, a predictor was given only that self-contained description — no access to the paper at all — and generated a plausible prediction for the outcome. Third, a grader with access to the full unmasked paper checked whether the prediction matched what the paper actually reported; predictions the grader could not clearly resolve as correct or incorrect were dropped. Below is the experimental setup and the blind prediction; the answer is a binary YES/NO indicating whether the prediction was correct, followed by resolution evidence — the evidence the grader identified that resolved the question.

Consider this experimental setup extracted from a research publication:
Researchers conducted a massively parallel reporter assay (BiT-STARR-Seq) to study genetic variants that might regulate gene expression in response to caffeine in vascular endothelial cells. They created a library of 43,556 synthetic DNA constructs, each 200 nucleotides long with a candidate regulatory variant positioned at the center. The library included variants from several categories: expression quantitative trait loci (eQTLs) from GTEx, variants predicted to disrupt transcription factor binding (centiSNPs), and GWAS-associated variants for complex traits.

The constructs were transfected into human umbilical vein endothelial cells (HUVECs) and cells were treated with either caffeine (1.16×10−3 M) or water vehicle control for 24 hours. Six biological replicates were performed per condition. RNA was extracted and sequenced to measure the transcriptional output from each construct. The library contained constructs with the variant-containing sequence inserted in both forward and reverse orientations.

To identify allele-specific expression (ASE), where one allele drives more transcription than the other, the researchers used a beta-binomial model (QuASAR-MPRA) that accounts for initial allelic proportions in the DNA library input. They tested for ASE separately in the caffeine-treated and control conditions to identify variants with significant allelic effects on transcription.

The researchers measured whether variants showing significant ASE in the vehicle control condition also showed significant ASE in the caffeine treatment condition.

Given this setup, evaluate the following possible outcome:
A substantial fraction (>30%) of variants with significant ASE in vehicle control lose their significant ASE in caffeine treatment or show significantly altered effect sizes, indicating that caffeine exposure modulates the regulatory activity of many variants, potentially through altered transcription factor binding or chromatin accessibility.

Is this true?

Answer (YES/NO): NO